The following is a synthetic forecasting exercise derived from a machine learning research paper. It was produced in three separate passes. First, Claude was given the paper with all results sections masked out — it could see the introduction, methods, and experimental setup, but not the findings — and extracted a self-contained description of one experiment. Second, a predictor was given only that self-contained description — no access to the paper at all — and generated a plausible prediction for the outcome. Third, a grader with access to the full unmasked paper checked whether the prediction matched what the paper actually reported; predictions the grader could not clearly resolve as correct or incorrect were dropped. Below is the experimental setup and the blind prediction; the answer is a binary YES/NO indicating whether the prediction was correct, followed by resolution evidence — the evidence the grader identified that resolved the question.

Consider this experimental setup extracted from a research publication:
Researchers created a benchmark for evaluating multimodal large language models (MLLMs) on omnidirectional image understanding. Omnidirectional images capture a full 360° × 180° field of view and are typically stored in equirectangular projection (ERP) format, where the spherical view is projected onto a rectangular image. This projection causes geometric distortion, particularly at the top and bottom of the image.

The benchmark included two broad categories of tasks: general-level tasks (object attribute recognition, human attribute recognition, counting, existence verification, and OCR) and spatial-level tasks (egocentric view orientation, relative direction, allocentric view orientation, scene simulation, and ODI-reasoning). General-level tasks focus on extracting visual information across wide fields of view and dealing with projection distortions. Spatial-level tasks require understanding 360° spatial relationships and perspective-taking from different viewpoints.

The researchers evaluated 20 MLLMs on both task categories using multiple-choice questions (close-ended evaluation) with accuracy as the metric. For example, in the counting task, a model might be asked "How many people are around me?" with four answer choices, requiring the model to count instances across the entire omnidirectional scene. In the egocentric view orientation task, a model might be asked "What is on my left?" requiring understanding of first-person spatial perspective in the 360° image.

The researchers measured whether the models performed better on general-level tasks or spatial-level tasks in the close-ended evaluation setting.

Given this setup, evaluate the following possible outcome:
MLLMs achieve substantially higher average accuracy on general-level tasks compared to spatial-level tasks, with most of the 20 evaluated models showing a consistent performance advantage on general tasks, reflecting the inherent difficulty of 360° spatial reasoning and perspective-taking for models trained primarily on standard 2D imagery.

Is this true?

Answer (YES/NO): YES